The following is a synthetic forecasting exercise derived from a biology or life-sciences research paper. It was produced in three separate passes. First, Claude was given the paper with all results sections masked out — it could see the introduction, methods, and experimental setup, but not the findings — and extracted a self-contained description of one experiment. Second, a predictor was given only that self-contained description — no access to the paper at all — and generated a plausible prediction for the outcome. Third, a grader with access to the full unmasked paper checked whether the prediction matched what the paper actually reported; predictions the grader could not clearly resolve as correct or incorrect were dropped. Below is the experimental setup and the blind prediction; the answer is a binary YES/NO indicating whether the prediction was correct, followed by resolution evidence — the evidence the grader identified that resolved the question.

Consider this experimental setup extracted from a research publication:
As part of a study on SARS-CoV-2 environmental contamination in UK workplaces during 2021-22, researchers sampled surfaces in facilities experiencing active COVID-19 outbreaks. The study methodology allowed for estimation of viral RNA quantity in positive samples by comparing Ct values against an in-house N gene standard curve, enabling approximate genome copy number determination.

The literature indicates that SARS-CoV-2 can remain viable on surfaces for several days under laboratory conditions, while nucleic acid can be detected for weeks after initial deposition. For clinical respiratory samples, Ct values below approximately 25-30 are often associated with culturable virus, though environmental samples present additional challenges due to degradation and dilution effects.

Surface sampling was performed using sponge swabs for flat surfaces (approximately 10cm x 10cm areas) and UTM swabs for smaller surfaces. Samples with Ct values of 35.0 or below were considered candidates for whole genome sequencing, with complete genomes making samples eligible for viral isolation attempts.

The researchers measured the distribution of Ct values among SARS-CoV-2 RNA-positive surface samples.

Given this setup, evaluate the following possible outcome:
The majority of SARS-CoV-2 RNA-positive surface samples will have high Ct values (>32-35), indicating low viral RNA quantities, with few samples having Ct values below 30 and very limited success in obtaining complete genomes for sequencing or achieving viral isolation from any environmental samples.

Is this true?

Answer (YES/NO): YES